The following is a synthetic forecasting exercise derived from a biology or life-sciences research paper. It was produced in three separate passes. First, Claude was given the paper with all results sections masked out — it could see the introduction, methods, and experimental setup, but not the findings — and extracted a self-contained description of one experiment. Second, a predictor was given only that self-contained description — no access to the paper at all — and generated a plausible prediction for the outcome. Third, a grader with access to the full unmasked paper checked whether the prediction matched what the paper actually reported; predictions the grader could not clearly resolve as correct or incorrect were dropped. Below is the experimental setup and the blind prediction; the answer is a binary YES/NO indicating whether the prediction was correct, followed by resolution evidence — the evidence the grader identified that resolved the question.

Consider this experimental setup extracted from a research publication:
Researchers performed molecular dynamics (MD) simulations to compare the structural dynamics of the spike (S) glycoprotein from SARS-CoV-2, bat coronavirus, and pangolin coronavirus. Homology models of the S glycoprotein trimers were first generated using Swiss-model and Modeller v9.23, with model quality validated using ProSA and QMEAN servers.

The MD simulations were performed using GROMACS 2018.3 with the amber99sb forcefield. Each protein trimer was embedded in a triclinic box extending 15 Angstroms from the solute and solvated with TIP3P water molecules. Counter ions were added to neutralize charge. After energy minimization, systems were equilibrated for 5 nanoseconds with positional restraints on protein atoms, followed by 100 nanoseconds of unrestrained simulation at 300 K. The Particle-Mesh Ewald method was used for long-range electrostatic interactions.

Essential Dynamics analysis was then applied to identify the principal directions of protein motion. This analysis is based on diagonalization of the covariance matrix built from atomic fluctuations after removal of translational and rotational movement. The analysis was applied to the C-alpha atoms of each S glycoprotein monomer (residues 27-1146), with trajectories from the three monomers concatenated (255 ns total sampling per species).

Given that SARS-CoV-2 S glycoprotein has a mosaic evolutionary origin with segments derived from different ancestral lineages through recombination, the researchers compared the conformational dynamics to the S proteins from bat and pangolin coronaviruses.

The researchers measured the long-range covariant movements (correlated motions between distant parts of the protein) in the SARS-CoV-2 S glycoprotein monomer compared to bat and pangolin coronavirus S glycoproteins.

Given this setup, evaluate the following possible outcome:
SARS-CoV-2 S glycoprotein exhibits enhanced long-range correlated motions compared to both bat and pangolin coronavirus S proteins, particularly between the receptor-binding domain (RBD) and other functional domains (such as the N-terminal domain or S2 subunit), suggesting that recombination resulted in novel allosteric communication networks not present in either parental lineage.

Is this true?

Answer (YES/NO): NO